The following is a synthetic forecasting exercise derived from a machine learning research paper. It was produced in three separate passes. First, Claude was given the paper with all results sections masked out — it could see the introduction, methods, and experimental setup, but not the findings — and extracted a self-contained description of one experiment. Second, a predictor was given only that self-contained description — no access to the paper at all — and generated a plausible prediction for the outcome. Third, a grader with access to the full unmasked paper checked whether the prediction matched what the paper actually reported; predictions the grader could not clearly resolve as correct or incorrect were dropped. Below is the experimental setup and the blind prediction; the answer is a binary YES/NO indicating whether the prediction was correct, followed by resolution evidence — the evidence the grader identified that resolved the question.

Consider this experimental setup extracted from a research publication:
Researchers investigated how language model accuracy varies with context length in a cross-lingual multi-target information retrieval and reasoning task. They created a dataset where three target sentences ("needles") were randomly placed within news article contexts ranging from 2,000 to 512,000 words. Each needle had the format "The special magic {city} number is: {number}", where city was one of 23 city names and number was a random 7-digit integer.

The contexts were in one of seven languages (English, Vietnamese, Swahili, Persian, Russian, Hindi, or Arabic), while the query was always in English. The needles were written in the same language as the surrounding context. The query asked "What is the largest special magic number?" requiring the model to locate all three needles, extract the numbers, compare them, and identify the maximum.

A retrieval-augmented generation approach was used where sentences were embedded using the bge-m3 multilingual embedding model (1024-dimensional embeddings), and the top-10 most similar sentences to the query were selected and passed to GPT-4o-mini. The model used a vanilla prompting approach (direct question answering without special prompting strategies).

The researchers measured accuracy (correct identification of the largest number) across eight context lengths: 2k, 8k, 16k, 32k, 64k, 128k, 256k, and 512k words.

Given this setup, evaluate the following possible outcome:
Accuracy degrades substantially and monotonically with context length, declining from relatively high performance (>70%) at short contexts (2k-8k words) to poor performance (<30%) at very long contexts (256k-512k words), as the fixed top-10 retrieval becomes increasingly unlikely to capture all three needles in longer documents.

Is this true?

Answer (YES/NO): NO